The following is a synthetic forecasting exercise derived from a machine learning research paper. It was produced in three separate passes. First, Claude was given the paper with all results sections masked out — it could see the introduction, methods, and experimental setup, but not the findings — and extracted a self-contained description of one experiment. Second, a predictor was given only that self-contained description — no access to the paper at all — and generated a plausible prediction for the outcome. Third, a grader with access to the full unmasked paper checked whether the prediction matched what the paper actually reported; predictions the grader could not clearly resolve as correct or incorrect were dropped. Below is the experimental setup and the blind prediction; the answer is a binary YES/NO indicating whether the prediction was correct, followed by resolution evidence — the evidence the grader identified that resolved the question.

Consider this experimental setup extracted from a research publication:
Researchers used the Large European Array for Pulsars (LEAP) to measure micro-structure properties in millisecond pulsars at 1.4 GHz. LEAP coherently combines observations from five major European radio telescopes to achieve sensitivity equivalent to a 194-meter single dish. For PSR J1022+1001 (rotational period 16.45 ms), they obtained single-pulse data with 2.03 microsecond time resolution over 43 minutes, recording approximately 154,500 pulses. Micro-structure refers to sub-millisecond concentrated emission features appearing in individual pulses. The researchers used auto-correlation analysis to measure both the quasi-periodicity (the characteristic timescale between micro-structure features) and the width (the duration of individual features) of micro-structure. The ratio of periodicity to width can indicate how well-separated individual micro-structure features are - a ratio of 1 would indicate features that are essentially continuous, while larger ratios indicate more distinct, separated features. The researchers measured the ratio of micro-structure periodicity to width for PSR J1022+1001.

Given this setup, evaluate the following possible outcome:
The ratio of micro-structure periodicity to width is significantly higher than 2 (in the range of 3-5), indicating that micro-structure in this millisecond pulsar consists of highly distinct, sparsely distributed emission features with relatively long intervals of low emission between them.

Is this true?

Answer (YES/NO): NO